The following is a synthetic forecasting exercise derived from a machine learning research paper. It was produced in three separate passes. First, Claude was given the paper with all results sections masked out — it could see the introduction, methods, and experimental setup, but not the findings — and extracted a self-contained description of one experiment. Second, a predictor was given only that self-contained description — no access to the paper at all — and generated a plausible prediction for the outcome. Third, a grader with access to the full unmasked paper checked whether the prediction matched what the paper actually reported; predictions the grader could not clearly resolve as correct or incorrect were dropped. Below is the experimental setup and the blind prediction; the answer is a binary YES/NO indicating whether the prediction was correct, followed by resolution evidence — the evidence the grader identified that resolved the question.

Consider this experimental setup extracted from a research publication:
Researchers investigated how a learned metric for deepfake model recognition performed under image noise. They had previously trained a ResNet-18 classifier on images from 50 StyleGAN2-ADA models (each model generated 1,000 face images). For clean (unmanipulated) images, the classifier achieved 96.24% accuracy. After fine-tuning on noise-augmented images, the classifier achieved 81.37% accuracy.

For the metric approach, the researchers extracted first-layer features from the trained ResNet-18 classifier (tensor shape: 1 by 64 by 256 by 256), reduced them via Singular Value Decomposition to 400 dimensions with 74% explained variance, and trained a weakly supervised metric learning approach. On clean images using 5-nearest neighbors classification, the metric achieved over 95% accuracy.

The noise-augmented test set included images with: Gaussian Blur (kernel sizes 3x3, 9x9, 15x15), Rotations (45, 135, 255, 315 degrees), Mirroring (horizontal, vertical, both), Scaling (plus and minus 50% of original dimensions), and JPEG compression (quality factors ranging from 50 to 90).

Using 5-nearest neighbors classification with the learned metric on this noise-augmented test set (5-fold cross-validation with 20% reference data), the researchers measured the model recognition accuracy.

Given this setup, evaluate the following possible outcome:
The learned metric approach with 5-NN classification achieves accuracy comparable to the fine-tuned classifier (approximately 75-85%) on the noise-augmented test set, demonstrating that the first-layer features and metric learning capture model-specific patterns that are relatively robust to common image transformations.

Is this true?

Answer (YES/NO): YES